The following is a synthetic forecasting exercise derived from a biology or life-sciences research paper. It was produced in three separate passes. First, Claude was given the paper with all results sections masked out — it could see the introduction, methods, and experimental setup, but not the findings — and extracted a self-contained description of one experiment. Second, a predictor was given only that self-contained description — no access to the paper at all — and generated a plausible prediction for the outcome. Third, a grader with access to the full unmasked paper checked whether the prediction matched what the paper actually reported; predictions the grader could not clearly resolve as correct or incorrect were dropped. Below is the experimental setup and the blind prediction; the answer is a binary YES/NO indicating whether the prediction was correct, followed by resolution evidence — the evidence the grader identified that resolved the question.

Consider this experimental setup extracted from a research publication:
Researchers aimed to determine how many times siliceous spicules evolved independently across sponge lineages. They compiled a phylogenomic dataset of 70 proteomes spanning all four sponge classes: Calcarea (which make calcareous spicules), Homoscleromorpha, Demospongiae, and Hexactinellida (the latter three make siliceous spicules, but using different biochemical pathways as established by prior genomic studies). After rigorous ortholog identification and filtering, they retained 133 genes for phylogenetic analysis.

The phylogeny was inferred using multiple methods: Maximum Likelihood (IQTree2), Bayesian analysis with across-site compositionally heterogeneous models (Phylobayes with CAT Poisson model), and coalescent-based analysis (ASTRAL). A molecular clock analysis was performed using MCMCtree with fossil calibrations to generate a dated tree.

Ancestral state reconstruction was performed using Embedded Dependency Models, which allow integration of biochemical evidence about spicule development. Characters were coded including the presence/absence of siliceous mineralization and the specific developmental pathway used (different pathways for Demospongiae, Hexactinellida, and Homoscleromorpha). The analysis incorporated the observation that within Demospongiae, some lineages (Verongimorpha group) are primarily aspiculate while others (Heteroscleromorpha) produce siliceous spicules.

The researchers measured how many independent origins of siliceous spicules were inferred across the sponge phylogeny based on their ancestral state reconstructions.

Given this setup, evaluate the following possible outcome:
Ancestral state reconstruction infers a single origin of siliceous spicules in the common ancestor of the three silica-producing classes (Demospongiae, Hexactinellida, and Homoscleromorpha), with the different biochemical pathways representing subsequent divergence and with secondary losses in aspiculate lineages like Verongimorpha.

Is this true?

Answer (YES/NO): NO